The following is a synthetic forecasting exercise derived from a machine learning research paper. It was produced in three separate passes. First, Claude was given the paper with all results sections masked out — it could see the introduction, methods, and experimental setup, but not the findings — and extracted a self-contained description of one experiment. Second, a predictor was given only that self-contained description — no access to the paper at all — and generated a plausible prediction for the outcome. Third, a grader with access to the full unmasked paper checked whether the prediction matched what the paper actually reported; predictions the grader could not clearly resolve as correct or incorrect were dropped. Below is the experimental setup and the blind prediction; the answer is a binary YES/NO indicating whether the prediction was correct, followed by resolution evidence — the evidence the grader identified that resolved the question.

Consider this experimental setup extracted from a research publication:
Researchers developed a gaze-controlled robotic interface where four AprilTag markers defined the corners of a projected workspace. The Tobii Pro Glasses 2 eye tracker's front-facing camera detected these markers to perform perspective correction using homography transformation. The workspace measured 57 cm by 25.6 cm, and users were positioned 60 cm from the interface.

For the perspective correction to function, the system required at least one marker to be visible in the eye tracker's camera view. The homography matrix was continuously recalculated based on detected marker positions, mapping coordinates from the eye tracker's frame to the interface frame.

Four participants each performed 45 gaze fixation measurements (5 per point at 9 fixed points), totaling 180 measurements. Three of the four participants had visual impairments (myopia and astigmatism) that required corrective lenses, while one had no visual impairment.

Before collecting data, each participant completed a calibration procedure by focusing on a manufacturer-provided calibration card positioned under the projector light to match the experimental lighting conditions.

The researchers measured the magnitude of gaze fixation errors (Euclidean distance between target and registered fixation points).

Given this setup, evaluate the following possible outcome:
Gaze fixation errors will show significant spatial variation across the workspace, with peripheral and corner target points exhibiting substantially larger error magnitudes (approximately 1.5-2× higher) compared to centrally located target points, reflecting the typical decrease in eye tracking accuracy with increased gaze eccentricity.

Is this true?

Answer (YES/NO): NO